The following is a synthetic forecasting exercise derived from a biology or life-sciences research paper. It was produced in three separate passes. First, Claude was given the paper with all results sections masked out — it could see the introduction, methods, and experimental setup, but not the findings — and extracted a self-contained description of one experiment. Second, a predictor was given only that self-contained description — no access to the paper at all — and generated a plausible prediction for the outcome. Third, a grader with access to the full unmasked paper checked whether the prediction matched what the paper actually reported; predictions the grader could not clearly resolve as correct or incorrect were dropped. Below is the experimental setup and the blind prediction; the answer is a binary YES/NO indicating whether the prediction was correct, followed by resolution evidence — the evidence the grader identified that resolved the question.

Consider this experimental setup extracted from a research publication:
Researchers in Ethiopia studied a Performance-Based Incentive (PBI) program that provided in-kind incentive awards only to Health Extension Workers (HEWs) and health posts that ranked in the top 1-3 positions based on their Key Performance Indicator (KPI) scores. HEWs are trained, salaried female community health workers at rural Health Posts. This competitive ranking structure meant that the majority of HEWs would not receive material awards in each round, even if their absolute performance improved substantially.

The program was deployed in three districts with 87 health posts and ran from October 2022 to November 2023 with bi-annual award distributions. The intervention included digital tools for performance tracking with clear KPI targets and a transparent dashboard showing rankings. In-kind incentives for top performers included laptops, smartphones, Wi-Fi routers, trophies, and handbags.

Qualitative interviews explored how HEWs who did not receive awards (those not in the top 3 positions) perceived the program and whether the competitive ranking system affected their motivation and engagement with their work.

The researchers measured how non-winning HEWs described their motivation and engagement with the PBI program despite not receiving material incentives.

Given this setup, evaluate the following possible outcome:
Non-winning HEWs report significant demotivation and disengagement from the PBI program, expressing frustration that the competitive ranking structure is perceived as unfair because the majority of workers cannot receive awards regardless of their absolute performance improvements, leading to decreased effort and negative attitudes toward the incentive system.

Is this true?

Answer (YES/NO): NO